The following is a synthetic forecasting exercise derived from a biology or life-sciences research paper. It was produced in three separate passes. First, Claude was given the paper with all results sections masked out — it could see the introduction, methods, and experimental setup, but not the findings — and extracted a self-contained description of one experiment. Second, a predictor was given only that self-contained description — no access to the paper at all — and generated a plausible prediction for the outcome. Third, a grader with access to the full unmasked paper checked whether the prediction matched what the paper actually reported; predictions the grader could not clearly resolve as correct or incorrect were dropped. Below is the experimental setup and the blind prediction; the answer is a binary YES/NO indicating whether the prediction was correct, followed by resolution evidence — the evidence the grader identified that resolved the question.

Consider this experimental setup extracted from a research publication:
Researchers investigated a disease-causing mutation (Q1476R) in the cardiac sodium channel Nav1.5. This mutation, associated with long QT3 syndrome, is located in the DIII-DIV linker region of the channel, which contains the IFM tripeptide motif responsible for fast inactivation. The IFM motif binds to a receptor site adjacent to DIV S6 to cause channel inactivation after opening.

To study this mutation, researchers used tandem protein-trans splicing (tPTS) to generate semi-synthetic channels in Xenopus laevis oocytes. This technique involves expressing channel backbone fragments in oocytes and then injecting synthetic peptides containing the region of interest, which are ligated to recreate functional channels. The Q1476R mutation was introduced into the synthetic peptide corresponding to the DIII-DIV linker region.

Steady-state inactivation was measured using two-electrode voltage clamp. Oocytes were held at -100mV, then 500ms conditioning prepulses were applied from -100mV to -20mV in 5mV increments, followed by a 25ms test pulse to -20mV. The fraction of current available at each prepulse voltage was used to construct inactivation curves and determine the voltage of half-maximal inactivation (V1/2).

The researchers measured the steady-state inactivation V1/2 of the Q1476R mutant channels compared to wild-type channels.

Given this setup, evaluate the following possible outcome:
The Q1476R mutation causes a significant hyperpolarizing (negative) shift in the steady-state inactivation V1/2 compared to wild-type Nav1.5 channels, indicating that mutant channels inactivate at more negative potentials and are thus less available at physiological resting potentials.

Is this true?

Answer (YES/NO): NO